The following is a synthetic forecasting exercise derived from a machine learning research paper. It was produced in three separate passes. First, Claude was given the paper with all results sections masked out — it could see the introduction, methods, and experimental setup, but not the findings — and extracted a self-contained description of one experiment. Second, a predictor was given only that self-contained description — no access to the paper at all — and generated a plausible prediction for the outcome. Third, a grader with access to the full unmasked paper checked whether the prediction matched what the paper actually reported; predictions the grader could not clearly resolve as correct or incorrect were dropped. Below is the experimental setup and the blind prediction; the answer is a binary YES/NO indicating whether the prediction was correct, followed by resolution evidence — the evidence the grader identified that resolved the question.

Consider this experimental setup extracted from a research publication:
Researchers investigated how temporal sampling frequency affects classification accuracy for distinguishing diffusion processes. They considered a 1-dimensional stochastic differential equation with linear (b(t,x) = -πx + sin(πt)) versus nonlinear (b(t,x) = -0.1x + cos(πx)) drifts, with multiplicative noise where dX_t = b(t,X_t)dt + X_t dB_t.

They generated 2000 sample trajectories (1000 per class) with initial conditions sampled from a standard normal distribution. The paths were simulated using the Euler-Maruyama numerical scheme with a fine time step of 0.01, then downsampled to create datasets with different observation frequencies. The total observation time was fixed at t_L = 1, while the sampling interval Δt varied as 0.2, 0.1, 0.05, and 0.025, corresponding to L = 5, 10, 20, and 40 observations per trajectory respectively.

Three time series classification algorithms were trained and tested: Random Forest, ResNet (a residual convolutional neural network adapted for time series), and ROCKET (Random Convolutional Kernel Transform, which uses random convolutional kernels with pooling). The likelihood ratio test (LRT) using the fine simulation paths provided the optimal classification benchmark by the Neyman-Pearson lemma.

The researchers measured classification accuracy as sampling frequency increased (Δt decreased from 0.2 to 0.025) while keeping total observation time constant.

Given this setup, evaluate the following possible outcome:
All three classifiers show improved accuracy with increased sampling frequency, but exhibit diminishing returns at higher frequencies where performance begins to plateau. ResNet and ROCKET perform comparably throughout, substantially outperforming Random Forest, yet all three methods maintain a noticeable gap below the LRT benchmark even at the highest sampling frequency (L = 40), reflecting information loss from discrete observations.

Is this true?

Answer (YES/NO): NO